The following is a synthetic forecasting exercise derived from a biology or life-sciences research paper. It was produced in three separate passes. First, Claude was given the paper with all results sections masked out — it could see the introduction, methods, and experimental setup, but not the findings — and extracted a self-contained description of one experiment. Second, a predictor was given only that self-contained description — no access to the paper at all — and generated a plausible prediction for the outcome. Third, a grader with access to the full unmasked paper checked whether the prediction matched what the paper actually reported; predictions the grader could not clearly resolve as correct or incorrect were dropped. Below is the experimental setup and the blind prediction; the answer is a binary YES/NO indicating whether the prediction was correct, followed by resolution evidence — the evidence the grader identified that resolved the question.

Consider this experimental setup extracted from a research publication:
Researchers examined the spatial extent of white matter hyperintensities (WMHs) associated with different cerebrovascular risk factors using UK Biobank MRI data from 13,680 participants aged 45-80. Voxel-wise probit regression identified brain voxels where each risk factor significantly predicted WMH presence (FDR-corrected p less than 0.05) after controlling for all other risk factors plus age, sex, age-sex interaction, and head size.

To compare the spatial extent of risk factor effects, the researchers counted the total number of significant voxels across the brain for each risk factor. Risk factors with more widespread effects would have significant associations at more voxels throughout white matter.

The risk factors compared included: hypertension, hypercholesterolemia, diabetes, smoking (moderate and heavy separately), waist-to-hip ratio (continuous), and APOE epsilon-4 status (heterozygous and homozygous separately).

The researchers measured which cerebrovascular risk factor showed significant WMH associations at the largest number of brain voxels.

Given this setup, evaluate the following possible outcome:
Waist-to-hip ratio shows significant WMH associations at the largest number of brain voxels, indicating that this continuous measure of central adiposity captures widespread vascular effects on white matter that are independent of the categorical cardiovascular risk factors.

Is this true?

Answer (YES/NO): NO